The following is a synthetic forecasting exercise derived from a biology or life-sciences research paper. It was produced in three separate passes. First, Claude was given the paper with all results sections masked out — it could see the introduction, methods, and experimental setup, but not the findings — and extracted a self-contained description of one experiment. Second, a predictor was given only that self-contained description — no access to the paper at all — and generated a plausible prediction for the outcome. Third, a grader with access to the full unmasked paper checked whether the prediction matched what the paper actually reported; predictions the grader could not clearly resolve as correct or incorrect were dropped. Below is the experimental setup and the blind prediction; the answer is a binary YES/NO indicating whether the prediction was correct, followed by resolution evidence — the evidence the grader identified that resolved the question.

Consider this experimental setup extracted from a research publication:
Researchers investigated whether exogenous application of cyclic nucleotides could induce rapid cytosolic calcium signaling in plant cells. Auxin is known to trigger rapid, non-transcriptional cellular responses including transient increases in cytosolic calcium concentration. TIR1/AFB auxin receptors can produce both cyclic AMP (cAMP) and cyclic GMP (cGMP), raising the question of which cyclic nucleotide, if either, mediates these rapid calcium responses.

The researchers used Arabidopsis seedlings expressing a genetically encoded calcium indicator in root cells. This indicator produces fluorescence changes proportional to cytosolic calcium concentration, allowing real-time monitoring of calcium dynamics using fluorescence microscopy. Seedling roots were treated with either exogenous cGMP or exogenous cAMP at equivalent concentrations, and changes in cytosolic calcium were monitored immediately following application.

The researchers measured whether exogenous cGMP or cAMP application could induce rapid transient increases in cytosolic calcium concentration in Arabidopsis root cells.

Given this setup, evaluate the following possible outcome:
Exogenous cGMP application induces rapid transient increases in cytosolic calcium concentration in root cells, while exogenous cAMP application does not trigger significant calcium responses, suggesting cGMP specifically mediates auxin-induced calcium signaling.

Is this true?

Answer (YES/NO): YES